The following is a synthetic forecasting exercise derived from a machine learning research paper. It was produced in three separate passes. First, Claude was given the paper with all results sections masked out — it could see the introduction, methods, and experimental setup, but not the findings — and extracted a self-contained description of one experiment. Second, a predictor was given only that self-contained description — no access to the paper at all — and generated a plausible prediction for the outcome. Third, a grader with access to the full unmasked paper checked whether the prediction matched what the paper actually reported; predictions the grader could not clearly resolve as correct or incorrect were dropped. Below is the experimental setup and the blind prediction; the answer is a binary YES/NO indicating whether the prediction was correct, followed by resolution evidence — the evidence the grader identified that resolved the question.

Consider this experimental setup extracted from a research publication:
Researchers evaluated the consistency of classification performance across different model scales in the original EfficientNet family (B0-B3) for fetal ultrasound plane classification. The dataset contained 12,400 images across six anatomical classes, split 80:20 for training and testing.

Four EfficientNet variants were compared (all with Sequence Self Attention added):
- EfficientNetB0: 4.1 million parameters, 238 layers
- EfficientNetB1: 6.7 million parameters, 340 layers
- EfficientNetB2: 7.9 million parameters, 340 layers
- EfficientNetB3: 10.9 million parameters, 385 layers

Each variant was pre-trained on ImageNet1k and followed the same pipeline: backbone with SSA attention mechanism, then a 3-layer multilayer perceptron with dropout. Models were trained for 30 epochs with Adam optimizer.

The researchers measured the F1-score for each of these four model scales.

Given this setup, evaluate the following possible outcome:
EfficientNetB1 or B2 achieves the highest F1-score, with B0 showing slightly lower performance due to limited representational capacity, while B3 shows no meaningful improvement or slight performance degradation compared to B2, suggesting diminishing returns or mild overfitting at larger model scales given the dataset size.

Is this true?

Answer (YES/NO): NO